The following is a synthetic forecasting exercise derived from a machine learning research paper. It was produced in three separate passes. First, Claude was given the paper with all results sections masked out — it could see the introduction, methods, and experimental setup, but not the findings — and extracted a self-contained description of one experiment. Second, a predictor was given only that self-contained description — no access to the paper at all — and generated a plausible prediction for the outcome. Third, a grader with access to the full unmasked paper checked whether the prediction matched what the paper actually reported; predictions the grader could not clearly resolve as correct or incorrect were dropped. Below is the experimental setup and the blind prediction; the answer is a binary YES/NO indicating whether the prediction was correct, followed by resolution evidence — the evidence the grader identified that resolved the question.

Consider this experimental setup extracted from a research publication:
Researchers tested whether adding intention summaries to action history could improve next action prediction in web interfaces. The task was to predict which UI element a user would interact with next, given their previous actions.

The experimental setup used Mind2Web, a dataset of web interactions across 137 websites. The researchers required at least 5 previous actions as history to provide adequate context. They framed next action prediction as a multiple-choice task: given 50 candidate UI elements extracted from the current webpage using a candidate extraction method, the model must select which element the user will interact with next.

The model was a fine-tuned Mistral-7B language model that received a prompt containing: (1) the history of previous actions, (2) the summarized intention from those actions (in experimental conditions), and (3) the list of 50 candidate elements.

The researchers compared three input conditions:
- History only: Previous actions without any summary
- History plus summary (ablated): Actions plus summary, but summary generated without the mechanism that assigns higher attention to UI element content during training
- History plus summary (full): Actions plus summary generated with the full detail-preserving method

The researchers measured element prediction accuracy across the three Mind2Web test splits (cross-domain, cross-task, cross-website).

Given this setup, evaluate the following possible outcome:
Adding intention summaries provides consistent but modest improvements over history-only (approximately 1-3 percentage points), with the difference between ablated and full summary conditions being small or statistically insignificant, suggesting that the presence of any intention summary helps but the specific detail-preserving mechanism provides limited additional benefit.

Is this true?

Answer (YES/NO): NO